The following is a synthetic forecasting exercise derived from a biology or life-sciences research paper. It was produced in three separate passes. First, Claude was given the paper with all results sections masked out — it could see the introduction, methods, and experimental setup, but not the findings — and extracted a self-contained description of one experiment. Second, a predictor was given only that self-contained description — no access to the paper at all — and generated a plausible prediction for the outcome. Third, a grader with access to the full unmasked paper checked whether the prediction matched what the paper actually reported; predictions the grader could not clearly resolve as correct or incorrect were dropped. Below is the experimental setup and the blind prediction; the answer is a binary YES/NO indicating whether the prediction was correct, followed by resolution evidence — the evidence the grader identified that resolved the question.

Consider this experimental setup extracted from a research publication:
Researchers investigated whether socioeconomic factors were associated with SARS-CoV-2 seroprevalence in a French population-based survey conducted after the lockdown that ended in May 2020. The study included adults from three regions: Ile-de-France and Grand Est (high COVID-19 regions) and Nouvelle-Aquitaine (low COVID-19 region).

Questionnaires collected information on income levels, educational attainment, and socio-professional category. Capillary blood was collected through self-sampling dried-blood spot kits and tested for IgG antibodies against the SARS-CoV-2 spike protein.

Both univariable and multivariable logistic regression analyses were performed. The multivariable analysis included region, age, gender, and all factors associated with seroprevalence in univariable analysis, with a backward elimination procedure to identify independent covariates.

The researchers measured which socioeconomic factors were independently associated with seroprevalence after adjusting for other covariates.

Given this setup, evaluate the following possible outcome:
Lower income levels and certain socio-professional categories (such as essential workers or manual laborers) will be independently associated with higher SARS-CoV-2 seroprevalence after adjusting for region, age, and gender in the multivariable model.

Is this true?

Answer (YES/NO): NO